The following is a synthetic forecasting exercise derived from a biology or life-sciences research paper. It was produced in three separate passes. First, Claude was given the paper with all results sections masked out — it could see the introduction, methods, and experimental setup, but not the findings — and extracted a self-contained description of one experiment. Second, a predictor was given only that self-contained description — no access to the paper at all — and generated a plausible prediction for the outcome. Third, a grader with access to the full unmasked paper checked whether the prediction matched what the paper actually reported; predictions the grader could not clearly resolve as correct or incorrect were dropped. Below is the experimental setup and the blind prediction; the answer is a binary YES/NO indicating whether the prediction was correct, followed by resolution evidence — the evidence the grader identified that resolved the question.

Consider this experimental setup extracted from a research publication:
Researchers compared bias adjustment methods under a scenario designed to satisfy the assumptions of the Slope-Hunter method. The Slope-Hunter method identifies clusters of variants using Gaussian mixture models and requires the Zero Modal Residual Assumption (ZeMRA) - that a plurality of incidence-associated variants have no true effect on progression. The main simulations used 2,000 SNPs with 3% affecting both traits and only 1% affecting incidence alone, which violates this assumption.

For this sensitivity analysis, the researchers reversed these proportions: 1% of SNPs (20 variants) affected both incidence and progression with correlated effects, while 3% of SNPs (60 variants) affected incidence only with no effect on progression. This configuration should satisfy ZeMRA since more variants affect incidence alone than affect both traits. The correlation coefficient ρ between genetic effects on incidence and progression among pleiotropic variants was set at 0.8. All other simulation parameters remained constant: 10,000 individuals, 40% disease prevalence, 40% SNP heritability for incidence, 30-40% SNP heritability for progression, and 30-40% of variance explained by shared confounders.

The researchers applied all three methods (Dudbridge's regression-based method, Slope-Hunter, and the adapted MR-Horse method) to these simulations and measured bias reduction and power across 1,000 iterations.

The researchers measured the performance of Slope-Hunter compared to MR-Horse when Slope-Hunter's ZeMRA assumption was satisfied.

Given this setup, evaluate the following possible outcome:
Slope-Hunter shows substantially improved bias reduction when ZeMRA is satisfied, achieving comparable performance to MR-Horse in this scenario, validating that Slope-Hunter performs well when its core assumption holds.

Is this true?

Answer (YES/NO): YES